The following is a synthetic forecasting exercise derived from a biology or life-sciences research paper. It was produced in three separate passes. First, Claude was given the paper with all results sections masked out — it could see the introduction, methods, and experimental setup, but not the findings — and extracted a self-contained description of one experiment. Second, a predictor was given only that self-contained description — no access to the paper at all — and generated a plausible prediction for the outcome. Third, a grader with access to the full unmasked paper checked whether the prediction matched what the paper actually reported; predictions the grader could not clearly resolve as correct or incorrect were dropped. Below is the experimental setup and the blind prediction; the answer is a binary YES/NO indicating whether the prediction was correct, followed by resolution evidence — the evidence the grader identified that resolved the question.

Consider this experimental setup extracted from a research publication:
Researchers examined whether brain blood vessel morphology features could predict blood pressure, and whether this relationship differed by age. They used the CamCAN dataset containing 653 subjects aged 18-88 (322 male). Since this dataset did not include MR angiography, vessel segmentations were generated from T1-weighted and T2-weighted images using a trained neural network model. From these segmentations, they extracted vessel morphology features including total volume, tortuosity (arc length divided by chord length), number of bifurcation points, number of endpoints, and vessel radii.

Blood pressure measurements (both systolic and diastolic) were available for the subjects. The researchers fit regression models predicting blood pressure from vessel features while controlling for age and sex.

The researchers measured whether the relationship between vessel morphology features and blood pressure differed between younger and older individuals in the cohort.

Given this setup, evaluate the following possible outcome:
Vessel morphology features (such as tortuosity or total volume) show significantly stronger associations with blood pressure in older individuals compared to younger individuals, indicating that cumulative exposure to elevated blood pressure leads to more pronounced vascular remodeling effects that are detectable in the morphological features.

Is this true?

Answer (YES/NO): NO